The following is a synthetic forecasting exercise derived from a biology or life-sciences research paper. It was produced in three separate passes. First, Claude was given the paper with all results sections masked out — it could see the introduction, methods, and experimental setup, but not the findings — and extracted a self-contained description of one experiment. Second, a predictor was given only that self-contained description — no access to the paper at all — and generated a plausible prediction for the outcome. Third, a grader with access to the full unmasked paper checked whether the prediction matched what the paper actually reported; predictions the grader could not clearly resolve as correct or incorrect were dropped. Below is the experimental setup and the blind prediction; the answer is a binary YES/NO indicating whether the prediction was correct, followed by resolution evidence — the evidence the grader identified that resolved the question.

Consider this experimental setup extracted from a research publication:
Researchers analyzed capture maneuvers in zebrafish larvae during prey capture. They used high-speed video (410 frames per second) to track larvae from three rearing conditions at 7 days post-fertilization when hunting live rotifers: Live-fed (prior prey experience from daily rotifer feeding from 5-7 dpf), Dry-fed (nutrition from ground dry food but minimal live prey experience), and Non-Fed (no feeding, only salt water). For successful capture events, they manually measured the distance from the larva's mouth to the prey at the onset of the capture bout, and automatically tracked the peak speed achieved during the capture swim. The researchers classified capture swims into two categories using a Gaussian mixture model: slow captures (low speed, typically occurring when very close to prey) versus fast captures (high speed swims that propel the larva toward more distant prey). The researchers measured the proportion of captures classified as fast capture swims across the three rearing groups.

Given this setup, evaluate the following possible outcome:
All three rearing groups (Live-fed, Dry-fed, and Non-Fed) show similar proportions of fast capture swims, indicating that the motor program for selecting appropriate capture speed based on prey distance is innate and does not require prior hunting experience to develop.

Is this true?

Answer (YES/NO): NO